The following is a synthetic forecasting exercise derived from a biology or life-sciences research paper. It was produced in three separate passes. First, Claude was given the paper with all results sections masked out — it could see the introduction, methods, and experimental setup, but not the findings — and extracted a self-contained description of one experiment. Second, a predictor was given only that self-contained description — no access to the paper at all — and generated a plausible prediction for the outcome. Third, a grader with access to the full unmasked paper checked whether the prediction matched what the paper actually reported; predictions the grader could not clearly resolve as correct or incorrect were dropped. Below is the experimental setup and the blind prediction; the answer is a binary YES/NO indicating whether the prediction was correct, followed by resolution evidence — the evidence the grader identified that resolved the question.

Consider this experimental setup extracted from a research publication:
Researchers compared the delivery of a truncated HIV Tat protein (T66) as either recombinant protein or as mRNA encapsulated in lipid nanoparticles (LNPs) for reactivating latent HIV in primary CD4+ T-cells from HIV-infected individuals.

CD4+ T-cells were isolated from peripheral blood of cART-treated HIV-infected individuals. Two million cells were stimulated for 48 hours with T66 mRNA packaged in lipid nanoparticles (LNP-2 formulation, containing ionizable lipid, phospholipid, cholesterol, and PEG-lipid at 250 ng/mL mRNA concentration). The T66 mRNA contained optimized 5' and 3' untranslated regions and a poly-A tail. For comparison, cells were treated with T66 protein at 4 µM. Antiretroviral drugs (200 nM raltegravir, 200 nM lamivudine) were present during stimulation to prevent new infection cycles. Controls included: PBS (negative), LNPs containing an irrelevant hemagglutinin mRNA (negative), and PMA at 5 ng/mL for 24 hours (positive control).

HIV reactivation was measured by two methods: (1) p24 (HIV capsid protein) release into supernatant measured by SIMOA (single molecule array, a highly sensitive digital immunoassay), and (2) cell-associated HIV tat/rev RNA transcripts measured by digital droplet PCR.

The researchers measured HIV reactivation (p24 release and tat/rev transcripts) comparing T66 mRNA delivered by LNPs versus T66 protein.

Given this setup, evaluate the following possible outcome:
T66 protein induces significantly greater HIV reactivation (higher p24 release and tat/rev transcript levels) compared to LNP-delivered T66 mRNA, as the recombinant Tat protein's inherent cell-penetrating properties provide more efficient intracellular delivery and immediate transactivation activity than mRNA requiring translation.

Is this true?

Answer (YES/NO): NO